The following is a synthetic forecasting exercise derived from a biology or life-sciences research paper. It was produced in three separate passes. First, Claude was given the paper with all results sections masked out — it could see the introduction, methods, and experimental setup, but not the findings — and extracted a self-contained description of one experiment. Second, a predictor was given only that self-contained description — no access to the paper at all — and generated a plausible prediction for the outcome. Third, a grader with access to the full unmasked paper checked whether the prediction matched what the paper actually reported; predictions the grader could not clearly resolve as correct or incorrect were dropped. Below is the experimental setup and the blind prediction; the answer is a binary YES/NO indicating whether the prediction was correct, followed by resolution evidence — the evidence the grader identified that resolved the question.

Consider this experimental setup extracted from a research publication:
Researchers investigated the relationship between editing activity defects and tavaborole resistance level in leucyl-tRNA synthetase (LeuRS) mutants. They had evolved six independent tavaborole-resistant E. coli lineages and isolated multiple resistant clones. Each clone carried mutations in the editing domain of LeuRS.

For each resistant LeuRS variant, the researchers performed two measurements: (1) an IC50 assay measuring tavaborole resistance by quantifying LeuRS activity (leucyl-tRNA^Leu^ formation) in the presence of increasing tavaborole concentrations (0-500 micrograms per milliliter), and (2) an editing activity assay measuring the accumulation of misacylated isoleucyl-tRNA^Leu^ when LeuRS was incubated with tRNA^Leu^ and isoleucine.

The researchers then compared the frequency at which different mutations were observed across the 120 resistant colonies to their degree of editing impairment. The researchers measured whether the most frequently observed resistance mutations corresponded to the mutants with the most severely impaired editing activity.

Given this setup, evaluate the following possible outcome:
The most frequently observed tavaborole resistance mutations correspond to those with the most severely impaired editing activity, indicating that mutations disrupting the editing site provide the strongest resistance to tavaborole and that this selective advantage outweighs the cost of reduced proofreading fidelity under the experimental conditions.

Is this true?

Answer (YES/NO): YES